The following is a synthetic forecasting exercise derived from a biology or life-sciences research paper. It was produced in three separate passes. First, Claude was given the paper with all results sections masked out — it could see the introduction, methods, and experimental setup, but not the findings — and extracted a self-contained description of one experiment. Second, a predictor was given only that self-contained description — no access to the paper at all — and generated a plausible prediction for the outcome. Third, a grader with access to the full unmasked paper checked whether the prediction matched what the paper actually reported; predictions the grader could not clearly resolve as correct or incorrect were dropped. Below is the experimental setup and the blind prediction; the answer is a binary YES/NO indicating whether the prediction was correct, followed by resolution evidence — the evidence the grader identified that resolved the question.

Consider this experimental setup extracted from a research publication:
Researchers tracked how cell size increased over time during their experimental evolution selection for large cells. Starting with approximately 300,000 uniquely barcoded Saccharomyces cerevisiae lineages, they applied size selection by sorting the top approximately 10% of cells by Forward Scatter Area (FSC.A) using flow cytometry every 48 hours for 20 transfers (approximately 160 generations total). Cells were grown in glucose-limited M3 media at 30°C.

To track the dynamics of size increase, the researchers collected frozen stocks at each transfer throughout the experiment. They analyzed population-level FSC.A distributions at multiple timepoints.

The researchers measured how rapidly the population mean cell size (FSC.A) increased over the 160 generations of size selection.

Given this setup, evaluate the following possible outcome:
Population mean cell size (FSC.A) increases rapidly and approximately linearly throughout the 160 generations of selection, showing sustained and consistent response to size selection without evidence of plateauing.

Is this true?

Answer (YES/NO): YES